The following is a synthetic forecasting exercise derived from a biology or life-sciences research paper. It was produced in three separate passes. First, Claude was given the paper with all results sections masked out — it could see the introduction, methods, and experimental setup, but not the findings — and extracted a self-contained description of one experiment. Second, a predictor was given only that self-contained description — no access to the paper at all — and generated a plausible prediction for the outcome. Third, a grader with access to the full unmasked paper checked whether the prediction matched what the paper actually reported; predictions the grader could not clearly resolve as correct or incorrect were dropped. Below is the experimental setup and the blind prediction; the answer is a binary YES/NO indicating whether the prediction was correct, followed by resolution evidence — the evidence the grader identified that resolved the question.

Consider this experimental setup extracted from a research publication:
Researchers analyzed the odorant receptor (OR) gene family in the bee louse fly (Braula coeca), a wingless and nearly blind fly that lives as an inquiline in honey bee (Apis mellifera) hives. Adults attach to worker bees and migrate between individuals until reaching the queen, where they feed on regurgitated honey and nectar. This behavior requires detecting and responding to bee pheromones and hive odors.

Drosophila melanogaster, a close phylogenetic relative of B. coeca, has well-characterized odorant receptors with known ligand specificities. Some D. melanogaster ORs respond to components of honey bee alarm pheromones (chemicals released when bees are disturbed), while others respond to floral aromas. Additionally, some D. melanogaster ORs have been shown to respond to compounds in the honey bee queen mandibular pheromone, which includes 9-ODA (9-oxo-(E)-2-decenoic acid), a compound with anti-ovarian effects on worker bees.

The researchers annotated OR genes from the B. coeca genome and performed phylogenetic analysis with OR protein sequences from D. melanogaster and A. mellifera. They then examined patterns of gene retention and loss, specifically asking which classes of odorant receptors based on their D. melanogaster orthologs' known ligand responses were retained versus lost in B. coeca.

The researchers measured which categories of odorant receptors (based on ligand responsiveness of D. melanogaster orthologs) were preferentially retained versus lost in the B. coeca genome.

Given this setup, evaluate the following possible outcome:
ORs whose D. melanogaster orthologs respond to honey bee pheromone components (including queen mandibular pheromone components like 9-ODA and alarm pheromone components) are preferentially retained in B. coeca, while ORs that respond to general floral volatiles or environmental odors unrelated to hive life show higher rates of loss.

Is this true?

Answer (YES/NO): NO